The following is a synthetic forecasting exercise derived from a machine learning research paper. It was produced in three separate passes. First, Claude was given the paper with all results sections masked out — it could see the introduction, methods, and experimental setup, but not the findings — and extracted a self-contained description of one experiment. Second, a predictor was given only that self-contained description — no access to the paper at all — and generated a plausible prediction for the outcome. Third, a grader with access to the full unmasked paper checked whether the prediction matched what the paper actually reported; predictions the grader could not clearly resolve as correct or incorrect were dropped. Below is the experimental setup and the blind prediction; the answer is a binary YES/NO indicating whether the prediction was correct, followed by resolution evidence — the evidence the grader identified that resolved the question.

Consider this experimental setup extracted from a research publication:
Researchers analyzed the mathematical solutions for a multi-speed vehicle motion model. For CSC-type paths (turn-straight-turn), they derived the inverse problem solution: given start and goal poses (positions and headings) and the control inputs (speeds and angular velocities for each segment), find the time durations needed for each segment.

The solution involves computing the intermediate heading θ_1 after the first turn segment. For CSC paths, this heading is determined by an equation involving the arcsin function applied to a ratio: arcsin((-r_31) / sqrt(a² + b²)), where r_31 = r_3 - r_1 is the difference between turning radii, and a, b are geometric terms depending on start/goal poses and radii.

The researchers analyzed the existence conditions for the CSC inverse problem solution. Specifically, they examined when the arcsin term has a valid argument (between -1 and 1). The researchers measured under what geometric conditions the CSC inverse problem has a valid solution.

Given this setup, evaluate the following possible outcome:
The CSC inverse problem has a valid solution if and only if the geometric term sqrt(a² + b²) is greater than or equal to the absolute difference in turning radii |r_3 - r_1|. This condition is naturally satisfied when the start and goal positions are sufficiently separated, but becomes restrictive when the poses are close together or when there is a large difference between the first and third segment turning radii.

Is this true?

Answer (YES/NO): YES